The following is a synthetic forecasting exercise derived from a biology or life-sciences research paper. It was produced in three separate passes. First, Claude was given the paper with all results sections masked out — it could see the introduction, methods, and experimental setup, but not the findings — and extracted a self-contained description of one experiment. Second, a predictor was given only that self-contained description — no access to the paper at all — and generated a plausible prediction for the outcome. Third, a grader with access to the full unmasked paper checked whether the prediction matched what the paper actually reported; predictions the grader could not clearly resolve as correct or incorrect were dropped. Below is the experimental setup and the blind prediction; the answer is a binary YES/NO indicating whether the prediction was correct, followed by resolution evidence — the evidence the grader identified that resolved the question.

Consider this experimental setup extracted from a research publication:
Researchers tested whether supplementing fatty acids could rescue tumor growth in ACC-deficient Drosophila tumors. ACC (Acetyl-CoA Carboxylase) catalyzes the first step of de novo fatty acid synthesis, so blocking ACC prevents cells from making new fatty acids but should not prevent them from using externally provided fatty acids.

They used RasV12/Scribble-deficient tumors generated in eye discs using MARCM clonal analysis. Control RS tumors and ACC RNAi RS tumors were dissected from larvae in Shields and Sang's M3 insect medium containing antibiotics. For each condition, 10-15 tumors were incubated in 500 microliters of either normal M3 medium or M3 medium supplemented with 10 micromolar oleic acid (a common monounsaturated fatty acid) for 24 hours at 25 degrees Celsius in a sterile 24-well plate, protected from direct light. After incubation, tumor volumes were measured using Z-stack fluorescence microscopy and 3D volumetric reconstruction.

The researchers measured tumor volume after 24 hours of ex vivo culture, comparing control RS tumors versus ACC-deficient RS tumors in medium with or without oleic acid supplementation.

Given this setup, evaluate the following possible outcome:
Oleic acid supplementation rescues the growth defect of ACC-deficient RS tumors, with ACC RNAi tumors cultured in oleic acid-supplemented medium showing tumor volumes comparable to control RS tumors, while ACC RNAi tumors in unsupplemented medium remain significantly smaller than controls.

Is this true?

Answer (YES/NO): NO